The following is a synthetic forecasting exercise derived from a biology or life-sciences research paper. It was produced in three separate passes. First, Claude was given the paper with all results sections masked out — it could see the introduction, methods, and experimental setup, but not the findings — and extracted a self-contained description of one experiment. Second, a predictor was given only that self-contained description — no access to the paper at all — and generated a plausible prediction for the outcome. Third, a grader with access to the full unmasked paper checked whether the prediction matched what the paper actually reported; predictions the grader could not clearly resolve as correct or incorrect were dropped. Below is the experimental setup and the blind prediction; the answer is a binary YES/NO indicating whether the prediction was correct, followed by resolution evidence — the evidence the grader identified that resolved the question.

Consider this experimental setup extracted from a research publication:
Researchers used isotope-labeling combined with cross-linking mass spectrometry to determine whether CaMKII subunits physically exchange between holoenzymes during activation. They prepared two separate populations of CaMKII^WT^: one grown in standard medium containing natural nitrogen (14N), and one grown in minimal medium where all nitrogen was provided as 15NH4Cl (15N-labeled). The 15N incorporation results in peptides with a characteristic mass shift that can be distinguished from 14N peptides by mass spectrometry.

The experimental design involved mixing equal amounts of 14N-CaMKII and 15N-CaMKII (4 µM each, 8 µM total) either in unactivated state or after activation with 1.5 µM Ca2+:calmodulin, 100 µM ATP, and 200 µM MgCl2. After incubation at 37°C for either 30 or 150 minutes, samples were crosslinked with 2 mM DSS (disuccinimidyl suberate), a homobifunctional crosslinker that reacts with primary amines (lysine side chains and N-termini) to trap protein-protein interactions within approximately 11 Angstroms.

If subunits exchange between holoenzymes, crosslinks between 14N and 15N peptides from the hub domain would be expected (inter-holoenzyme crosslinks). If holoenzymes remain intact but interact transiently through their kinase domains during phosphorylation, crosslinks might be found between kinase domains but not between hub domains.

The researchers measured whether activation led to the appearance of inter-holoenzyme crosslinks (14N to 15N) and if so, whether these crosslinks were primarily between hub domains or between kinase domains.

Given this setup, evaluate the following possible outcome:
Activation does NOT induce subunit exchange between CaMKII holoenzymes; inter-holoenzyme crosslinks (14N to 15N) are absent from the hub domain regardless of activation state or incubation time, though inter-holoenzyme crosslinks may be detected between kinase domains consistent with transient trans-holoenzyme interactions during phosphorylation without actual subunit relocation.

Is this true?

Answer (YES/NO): YES